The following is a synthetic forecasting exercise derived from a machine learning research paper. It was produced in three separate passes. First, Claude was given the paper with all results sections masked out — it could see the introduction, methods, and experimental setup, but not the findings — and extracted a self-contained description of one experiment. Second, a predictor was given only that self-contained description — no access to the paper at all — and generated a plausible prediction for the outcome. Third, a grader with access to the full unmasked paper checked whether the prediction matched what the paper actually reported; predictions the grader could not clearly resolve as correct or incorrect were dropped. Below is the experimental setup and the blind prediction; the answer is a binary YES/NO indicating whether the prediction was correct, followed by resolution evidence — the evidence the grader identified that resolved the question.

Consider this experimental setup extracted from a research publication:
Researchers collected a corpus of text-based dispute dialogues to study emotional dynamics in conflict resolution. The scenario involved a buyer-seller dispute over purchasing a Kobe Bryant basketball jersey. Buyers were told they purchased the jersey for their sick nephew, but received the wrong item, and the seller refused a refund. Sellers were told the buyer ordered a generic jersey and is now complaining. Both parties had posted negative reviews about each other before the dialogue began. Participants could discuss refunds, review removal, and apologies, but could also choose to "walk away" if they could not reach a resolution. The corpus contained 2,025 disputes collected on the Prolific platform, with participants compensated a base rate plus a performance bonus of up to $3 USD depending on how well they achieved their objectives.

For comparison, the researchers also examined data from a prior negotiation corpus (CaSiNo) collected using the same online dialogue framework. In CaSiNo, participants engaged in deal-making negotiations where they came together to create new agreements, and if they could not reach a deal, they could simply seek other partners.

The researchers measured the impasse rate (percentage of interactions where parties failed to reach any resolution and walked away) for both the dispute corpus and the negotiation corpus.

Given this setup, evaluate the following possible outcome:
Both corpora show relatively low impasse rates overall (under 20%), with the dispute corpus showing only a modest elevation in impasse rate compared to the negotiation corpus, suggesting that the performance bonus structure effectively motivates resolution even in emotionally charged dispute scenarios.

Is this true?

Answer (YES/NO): NO